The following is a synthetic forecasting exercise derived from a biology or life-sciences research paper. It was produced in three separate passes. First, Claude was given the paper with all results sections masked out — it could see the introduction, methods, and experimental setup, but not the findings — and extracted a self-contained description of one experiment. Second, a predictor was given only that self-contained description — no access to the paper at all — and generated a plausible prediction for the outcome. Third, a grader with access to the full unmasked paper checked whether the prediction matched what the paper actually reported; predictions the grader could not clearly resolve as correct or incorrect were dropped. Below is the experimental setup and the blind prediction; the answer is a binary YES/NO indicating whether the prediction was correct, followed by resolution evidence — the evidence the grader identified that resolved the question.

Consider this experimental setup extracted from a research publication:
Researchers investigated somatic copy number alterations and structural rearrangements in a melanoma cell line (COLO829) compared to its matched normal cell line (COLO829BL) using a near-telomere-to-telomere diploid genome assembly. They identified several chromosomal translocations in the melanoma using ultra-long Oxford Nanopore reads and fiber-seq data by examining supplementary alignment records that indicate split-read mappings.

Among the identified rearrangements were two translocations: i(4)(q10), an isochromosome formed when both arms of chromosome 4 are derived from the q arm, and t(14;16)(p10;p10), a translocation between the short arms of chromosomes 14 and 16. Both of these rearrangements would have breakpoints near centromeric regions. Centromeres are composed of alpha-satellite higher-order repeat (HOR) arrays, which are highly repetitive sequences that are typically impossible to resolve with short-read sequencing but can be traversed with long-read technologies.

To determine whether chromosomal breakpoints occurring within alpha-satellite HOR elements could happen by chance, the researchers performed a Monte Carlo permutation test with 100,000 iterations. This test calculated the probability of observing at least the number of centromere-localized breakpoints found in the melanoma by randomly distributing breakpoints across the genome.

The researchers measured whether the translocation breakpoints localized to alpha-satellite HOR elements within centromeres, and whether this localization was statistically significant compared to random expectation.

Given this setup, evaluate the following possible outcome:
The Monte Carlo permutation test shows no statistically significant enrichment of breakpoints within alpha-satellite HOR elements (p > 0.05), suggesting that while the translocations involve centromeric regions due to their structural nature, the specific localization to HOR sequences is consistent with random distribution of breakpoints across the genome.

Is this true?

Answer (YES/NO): NO